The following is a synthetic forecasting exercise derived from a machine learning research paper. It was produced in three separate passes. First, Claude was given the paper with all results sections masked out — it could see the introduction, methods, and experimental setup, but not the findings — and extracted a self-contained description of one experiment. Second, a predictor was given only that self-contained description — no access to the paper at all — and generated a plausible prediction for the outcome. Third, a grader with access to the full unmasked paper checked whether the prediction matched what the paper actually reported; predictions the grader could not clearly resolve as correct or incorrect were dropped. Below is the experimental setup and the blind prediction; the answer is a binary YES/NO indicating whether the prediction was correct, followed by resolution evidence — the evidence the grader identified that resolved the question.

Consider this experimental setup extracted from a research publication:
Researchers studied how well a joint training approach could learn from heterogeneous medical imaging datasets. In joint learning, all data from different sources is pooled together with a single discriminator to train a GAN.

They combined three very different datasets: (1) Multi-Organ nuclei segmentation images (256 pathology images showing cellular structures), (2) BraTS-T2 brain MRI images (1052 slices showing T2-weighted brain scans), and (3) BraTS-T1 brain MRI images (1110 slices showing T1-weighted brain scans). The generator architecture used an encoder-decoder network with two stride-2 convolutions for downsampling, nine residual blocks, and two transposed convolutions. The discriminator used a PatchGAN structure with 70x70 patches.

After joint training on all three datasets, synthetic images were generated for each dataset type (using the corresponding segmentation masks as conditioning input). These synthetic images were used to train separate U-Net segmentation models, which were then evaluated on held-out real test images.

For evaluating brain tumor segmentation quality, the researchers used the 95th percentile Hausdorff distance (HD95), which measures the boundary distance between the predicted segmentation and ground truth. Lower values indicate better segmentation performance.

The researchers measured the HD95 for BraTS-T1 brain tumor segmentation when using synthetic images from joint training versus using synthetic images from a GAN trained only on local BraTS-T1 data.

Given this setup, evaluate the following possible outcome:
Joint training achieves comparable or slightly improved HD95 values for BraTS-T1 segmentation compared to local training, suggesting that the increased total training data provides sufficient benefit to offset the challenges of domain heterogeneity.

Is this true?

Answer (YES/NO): NO